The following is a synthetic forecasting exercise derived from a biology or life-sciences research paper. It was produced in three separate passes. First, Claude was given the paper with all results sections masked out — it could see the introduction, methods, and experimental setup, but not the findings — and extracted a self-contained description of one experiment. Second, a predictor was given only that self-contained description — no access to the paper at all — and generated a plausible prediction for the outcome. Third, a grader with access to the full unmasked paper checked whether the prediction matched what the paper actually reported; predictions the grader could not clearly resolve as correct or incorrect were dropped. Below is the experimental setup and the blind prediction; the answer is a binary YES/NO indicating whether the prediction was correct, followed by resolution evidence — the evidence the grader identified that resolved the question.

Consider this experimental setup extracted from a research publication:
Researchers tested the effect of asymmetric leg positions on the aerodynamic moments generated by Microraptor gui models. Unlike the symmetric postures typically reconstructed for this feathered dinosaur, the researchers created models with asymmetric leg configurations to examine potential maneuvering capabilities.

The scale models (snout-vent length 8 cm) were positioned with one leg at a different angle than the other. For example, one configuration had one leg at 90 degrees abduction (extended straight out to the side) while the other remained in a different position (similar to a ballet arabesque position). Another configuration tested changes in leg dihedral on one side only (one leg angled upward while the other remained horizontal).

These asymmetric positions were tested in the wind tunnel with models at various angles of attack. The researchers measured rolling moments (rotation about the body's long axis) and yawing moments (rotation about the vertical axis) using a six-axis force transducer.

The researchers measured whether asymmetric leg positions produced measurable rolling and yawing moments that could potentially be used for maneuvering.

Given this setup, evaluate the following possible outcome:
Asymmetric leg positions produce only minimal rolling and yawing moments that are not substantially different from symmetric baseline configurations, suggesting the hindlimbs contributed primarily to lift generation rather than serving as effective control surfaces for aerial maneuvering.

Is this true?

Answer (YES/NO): NO